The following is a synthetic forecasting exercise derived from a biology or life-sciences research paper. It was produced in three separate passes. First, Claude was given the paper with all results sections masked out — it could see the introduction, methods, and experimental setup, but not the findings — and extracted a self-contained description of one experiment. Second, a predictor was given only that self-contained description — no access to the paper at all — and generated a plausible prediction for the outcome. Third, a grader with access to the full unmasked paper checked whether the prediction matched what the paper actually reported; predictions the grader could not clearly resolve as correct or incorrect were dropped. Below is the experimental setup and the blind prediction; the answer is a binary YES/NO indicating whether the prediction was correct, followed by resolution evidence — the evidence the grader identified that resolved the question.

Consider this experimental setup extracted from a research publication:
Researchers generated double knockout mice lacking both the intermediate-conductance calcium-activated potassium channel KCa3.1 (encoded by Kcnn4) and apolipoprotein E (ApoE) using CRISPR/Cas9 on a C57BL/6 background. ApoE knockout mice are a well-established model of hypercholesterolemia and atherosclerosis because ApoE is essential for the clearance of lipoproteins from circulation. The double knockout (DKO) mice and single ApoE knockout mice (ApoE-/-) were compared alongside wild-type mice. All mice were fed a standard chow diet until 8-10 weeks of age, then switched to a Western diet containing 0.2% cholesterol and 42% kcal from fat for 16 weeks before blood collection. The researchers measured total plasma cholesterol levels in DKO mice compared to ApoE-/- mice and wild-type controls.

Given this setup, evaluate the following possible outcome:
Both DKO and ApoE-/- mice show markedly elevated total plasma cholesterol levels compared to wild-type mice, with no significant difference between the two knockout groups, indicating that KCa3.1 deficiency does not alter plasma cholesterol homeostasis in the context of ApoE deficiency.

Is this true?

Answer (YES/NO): YES